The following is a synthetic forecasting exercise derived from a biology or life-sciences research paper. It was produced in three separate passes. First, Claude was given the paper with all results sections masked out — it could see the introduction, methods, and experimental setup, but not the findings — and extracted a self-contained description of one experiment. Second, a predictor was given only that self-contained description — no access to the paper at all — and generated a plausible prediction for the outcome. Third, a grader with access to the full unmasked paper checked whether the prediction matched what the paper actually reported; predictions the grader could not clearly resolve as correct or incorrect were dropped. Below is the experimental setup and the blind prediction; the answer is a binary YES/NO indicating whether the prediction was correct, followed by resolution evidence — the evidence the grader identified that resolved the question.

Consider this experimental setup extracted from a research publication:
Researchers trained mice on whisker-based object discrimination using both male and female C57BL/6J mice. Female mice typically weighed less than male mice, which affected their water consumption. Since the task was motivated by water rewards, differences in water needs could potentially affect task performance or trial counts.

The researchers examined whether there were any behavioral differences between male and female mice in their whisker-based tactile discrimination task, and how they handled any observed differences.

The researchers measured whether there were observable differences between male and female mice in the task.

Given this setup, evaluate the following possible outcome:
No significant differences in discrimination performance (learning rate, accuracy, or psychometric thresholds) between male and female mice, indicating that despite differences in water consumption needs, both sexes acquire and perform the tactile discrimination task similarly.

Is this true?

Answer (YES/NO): YES